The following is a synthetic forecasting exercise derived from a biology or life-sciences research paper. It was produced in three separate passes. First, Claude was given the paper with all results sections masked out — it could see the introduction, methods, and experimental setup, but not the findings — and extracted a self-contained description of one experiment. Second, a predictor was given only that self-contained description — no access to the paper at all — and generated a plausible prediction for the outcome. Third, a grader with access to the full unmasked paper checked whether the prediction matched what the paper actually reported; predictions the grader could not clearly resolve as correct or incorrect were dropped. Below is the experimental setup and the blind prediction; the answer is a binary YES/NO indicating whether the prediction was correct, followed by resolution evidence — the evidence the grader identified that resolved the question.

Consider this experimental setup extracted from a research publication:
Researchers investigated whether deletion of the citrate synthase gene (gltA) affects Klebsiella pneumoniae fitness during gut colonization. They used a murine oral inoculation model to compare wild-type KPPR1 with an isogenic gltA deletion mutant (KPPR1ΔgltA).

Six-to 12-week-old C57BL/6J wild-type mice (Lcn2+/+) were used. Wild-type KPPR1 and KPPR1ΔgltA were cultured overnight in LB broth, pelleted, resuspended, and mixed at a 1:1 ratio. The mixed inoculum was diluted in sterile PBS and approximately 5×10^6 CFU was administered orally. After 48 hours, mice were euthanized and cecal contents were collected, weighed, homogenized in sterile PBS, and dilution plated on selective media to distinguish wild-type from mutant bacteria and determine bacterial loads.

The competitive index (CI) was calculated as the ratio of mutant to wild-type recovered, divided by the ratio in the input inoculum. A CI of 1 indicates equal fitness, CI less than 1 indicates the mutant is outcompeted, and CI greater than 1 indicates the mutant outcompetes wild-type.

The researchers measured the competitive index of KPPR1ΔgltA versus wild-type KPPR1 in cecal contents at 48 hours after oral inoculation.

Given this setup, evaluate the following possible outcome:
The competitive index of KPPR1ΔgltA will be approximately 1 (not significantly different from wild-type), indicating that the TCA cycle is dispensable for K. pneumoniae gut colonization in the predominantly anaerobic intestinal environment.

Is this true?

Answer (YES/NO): NO